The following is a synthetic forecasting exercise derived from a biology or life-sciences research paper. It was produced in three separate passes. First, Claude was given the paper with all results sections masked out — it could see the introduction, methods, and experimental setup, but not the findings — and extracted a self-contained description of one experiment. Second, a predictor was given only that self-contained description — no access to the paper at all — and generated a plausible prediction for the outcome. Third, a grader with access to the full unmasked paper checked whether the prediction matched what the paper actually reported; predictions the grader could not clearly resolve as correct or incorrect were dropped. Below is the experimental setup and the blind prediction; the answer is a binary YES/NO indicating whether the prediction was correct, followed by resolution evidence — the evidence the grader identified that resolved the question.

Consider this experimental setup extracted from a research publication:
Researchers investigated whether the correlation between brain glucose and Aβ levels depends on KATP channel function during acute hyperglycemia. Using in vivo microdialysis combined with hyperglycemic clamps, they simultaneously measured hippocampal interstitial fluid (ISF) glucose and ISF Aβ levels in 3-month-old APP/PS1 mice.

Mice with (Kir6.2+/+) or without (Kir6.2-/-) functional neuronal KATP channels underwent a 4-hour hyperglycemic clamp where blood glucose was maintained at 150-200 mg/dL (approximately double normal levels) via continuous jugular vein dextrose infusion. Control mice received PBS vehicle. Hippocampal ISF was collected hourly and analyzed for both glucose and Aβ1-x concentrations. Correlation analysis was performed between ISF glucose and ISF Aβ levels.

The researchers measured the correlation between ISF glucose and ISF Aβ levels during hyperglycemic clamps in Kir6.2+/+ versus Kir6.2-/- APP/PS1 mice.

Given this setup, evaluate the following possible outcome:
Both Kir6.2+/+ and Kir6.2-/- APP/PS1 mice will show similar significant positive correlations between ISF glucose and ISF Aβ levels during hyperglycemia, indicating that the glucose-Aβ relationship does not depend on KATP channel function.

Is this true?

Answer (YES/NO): NO